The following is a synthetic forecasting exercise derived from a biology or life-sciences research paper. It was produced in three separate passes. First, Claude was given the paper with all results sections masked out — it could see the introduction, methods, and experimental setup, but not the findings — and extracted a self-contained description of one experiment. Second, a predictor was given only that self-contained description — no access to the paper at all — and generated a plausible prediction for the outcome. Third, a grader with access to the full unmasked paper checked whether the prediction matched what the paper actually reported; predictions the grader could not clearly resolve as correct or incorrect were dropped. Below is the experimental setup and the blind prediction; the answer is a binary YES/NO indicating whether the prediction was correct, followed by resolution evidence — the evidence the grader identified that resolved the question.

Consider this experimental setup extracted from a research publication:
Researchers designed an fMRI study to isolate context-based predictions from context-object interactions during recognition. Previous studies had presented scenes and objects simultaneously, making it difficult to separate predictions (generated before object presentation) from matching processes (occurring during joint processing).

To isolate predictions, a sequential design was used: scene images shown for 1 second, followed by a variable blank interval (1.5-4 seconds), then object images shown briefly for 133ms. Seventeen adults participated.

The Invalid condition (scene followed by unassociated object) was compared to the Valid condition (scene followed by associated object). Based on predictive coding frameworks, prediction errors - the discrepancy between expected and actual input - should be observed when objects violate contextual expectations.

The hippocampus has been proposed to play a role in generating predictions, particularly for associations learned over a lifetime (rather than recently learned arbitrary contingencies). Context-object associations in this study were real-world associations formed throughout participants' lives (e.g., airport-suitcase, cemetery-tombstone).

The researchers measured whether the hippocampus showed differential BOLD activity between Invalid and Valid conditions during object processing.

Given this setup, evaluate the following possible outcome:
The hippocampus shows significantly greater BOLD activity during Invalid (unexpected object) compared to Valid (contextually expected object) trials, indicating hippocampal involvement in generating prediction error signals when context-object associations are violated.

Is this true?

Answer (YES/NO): NO